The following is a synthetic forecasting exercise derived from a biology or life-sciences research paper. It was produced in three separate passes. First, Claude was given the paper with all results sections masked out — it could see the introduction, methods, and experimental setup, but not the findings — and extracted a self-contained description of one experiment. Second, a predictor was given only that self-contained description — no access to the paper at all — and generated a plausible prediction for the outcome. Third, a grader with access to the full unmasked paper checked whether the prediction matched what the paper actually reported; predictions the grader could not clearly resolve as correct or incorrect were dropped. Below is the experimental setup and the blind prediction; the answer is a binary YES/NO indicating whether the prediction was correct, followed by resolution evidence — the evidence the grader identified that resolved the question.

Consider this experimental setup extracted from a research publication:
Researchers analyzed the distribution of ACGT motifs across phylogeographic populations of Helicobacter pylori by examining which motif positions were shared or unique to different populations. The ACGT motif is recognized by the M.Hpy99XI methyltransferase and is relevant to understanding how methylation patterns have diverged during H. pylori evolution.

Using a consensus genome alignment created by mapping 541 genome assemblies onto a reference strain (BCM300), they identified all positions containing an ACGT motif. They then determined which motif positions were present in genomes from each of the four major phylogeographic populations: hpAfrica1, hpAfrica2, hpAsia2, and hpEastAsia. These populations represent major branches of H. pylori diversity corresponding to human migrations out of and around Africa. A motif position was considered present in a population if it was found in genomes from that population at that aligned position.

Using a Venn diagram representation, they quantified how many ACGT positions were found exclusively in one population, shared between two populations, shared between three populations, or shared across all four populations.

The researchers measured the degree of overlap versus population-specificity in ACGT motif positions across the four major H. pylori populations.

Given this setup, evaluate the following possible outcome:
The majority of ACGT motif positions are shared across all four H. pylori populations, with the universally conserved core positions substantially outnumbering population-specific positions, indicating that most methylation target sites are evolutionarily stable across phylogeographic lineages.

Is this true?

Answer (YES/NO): NO